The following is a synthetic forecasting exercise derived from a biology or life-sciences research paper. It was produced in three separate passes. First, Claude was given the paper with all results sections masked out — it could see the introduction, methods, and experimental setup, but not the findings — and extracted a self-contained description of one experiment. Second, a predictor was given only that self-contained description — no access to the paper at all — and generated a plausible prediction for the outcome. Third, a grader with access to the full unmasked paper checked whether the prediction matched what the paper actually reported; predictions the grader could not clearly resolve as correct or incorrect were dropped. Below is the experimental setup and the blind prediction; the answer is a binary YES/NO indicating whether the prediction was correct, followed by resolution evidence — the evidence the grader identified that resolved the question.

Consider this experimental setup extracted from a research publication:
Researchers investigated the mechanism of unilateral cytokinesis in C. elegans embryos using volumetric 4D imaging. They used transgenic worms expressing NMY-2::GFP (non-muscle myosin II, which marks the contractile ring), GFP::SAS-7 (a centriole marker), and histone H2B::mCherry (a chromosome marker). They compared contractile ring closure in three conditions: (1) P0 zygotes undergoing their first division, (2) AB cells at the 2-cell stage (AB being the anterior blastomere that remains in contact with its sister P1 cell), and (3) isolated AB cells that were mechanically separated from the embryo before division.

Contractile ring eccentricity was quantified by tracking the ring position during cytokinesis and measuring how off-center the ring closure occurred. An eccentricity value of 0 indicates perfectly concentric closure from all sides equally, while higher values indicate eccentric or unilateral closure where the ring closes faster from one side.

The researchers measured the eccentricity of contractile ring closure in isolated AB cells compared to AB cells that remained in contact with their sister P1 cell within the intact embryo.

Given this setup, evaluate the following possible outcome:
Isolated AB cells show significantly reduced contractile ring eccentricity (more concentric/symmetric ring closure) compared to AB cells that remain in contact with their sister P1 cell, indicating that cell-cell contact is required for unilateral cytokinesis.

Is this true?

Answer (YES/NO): YES